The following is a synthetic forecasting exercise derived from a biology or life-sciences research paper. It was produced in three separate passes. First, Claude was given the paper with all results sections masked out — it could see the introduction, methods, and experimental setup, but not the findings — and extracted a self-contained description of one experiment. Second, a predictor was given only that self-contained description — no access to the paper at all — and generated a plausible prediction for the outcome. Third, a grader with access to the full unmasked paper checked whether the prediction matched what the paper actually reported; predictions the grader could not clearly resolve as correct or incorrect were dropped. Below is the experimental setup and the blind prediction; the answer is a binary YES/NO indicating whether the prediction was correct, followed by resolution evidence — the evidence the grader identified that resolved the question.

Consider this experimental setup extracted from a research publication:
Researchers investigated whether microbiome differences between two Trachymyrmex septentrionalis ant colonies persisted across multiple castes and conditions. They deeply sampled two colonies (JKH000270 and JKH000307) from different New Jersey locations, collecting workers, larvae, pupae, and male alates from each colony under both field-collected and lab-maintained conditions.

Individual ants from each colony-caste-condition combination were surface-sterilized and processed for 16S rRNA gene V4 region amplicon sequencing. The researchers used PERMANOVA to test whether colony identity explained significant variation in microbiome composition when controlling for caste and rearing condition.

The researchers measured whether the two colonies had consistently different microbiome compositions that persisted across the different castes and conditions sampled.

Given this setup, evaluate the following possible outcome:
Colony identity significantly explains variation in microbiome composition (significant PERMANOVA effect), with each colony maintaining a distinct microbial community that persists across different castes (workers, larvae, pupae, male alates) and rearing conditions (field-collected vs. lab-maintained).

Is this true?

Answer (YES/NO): YES